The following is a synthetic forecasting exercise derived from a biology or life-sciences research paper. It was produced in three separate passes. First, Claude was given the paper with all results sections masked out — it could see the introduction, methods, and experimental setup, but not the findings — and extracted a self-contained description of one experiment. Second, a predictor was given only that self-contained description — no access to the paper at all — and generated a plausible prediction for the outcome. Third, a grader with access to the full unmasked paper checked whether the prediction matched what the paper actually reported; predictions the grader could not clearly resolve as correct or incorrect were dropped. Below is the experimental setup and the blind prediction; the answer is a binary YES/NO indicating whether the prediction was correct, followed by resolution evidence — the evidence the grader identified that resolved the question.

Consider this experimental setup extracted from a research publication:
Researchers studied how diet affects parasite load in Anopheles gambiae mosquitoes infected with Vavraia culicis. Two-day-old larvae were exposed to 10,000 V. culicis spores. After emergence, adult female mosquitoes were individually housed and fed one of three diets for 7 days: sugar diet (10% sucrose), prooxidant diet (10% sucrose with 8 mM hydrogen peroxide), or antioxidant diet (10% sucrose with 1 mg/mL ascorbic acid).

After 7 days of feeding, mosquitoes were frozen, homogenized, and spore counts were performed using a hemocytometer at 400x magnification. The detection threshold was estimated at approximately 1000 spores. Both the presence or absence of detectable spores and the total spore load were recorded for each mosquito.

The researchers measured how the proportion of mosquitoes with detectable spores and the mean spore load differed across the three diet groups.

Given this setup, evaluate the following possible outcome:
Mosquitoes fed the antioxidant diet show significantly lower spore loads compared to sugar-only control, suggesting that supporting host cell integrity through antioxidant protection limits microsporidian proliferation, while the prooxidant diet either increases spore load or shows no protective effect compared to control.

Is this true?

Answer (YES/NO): NO